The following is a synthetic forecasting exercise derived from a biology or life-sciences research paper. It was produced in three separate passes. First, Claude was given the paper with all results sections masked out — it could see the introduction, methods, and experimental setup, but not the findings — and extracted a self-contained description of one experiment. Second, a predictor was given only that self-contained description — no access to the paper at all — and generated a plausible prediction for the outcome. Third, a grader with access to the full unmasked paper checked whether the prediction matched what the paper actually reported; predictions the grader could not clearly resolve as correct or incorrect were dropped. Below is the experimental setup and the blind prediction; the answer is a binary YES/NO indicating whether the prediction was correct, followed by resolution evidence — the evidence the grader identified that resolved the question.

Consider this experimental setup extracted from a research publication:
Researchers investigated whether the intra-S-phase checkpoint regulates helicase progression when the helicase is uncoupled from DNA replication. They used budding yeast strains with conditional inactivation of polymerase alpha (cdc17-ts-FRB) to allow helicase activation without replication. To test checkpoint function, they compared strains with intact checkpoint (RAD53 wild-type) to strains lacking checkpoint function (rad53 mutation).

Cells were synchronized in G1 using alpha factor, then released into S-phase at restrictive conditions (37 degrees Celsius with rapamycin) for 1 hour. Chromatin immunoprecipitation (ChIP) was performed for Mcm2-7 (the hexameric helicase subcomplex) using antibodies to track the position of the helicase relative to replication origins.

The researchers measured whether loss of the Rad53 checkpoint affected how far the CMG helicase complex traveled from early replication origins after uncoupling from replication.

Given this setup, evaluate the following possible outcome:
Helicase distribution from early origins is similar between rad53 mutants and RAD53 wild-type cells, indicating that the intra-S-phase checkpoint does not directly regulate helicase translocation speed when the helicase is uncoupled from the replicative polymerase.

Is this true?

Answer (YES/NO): YES